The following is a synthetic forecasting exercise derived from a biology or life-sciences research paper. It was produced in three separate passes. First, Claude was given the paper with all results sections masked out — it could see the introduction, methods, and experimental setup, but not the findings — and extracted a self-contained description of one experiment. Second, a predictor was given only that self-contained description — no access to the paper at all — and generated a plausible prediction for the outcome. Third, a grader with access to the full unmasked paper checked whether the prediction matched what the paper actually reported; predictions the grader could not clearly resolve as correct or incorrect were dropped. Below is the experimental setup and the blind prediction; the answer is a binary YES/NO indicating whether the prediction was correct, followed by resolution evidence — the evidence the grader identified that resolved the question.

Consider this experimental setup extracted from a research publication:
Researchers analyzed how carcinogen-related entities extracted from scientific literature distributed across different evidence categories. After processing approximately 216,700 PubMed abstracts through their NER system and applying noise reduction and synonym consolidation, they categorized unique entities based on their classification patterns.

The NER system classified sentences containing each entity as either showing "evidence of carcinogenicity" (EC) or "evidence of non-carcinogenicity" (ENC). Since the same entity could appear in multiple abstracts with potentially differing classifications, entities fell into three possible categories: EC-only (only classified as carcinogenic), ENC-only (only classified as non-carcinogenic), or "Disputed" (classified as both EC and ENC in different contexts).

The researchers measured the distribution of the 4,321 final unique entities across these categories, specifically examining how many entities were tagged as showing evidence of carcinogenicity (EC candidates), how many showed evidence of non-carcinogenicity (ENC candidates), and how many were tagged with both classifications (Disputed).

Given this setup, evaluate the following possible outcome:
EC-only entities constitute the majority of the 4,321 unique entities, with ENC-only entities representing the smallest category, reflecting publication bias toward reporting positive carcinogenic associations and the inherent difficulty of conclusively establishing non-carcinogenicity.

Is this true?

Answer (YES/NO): NO